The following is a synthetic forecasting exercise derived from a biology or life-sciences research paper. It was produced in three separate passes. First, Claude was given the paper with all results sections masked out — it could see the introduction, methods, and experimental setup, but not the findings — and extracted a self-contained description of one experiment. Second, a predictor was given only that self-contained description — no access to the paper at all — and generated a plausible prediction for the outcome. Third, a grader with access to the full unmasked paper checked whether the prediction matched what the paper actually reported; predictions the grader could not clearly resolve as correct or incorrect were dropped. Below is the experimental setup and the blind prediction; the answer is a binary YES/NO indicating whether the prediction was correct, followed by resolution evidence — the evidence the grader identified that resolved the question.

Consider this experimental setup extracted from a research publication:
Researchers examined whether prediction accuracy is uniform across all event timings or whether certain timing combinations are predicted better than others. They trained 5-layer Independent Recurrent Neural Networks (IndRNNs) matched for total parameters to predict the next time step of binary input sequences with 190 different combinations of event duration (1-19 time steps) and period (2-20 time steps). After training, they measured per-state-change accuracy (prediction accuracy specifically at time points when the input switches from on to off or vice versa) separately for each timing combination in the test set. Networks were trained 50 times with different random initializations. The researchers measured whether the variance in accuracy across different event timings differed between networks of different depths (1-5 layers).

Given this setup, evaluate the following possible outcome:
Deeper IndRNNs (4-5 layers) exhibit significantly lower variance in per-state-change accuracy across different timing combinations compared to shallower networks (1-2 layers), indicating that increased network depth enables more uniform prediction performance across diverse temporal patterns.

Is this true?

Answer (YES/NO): NO